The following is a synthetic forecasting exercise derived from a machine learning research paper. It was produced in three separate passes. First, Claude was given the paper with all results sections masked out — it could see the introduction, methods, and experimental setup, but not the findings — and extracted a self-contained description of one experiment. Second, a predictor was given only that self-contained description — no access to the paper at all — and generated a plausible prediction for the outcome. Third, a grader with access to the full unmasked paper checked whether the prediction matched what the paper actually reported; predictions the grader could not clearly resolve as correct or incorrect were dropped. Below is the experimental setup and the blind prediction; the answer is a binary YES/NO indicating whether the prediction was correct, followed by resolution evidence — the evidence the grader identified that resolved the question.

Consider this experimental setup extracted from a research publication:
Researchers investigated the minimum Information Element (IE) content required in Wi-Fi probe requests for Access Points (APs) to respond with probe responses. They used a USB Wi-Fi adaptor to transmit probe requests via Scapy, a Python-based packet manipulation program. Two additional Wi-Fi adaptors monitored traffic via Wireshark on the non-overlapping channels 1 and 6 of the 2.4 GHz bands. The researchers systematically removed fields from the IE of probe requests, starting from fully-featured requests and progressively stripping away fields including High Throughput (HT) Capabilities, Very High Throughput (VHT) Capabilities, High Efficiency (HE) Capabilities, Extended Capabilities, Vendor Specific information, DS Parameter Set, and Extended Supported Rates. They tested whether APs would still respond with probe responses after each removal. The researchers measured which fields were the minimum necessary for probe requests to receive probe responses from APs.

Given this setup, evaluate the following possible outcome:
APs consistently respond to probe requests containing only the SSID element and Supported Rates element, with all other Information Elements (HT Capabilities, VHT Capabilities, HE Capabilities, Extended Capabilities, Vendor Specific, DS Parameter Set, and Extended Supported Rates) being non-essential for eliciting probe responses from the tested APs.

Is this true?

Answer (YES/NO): YES